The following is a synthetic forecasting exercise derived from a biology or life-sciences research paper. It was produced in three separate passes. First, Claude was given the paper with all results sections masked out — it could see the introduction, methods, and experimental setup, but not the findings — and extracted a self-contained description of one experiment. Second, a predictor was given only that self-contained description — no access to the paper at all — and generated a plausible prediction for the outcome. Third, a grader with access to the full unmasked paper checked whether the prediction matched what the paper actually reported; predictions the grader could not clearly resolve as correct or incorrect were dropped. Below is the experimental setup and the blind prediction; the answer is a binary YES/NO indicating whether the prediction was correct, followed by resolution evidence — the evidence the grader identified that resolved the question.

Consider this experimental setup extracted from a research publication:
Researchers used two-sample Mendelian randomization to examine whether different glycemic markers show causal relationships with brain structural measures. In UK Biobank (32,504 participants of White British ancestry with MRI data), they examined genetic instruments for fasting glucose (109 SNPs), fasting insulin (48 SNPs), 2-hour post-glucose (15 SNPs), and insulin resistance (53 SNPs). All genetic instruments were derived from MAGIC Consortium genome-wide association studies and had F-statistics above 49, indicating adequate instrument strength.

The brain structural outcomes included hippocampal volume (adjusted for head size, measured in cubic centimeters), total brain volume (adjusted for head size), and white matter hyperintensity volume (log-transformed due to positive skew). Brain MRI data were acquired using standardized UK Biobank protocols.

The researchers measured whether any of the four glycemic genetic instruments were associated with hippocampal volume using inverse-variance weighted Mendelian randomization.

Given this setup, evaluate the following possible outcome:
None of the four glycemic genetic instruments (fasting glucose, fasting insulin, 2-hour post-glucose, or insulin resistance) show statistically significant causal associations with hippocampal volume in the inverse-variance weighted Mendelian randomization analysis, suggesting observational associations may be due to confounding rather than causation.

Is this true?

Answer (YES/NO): YES